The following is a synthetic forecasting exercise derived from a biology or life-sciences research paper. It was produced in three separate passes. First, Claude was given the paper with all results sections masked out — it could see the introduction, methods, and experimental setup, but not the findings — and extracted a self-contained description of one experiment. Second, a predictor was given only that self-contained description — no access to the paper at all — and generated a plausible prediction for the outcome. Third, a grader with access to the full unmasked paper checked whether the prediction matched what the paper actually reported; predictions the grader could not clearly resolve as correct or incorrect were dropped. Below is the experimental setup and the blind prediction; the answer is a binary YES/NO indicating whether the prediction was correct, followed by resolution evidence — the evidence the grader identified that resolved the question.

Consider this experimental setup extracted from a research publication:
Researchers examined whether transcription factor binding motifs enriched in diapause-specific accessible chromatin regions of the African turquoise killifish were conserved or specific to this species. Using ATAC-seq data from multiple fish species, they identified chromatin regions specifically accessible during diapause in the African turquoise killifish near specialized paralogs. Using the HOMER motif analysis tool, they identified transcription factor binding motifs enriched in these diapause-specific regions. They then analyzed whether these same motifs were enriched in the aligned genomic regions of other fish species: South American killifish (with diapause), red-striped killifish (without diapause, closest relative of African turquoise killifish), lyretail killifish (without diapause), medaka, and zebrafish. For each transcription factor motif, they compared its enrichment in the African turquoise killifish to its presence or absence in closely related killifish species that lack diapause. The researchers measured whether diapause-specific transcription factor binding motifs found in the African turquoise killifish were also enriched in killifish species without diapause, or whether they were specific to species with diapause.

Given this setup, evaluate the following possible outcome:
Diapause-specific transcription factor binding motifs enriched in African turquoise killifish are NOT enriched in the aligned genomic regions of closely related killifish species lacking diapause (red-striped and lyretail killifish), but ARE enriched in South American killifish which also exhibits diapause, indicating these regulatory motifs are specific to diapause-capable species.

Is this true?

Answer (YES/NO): NO